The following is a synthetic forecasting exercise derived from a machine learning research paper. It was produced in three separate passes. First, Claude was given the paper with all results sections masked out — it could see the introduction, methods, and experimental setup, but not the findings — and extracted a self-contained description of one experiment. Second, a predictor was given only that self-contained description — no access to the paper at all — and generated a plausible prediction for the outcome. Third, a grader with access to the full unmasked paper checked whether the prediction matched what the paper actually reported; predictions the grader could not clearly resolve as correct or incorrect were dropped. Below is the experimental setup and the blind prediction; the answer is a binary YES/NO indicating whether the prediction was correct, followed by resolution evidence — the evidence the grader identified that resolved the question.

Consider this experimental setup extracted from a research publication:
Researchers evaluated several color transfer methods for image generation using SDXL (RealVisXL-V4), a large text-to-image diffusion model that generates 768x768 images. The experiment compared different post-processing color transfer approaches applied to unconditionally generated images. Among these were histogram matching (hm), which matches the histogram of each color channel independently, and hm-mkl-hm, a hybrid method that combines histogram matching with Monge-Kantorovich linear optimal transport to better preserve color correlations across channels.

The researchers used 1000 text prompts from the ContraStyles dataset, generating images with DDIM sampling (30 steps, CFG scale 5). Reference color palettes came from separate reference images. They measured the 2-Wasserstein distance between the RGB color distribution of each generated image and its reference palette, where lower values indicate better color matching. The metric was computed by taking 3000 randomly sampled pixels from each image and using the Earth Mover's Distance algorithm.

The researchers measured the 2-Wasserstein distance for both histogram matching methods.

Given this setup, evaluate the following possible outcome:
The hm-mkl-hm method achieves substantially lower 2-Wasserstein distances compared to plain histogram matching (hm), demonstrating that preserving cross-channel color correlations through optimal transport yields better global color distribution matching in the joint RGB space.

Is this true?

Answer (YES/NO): YES